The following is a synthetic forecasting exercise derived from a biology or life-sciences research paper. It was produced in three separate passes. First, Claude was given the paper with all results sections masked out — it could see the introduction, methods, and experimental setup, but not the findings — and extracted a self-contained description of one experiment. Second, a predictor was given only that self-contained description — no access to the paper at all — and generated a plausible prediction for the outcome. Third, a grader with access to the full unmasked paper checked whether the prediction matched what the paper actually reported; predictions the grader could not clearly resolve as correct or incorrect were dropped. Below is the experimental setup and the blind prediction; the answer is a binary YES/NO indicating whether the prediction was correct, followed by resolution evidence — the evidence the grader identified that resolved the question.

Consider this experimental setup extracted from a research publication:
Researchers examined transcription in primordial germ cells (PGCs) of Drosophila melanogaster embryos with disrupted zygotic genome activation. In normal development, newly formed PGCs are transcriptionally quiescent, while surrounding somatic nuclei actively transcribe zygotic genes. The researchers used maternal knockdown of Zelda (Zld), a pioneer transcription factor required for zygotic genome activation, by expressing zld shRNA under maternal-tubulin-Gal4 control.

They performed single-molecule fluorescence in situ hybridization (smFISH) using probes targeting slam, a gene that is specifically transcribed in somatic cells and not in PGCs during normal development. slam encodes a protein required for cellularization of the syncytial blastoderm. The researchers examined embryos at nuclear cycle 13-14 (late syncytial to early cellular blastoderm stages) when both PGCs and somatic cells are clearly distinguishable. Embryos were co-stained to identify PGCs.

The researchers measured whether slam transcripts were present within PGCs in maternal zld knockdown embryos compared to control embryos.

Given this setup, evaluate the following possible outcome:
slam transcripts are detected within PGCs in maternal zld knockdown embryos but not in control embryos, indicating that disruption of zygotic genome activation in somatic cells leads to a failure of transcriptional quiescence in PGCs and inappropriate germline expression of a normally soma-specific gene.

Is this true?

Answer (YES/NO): YES